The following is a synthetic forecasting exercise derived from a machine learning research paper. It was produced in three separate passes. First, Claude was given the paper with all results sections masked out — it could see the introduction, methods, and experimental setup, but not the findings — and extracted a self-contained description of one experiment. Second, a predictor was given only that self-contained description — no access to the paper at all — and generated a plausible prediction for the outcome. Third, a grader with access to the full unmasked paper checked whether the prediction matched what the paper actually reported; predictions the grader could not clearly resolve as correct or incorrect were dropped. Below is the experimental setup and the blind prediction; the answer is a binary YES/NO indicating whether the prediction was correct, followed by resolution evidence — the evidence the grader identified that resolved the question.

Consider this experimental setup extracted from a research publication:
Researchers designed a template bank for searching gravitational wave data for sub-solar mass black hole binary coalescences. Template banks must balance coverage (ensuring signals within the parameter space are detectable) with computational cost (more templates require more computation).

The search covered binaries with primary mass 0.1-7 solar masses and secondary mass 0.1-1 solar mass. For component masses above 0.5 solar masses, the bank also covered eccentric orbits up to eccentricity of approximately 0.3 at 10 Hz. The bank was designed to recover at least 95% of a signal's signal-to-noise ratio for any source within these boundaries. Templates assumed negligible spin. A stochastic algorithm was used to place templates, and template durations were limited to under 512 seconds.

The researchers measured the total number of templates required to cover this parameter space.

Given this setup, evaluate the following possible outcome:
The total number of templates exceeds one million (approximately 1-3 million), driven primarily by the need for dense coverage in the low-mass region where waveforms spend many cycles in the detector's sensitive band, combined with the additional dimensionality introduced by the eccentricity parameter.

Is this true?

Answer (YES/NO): NO